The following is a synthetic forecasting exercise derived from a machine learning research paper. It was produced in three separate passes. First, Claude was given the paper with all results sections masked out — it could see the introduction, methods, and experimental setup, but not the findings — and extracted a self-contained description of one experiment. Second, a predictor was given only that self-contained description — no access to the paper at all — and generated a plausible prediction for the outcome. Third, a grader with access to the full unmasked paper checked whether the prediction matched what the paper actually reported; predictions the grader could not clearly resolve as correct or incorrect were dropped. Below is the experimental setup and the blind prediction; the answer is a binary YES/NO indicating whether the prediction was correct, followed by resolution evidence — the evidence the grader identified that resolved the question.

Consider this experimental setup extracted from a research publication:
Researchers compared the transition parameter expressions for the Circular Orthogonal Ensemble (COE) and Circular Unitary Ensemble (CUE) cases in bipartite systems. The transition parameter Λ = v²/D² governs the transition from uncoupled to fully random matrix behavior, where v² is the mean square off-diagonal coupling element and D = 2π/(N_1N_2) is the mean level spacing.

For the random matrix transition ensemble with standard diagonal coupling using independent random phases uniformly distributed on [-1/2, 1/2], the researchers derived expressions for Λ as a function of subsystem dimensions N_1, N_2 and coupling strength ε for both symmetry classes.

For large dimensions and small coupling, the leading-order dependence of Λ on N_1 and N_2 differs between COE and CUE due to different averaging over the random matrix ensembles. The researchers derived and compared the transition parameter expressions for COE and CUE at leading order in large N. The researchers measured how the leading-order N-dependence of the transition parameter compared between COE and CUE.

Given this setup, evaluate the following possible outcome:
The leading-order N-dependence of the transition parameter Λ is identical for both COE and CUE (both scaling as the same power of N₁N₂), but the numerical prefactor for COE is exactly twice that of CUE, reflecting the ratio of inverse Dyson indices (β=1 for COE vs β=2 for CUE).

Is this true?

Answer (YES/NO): NO